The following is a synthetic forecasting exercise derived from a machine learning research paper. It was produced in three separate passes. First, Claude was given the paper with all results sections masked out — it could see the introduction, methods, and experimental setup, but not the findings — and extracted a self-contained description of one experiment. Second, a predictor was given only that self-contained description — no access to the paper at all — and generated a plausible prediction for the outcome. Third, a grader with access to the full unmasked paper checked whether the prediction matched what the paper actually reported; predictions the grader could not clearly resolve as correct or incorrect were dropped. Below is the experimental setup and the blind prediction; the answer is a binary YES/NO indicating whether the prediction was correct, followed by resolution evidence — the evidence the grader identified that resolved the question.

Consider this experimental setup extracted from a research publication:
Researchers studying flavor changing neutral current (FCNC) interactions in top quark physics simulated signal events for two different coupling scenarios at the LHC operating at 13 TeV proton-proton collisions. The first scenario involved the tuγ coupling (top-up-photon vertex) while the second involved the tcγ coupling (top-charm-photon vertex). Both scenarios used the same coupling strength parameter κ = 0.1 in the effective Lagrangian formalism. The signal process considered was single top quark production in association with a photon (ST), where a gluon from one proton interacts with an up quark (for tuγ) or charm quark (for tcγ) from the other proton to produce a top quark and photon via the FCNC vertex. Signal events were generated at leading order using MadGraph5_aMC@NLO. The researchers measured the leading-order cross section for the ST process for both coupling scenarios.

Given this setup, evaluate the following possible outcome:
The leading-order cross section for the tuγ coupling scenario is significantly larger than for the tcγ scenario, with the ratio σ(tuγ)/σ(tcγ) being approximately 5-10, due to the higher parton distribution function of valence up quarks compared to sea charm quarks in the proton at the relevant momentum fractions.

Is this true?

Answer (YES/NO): YES